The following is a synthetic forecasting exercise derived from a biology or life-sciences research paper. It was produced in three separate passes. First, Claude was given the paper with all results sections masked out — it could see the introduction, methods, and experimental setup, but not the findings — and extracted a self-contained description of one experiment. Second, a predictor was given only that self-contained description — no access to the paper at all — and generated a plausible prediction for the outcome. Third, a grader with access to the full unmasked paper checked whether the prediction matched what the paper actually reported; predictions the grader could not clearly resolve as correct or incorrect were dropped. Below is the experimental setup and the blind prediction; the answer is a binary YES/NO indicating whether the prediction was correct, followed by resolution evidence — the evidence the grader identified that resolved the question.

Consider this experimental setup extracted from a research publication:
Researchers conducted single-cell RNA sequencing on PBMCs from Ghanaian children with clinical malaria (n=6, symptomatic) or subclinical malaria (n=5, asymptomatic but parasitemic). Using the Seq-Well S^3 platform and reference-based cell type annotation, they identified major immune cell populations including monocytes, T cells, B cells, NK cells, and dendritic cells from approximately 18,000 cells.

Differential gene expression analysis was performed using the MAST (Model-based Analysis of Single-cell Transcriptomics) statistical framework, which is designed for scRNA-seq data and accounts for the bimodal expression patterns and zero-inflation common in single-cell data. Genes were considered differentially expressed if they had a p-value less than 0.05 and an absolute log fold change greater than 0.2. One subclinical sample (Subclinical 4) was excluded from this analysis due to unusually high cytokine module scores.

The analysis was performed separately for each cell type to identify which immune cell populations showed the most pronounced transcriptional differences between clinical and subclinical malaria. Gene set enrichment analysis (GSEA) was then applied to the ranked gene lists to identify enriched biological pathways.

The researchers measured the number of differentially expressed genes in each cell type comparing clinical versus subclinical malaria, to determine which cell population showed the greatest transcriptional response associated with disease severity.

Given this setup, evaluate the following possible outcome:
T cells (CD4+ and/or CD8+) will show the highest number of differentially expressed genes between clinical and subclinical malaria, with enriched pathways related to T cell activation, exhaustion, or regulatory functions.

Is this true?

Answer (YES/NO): NO